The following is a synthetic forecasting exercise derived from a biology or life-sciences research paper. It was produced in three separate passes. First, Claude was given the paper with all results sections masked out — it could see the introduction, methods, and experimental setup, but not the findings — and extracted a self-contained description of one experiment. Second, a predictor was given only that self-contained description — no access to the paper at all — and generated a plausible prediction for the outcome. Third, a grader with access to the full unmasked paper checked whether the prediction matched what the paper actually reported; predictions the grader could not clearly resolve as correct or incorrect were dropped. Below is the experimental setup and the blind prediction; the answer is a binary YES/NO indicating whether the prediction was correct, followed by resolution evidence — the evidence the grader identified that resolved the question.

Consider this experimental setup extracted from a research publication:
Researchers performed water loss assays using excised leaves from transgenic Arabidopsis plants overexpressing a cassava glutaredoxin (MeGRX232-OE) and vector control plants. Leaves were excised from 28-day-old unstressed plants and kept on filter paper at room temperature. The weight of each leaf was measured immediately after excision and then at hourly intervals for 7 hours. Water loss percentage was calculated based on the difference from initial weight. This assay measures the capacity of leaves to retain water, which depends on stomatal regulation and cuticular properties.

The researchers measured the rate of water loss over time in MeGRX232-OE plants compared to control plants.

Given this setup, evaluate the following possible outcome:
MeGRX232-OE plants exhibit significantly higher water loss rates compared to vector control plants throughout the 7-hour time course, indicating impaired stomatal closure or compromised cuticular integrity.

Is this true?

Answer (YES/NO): YES